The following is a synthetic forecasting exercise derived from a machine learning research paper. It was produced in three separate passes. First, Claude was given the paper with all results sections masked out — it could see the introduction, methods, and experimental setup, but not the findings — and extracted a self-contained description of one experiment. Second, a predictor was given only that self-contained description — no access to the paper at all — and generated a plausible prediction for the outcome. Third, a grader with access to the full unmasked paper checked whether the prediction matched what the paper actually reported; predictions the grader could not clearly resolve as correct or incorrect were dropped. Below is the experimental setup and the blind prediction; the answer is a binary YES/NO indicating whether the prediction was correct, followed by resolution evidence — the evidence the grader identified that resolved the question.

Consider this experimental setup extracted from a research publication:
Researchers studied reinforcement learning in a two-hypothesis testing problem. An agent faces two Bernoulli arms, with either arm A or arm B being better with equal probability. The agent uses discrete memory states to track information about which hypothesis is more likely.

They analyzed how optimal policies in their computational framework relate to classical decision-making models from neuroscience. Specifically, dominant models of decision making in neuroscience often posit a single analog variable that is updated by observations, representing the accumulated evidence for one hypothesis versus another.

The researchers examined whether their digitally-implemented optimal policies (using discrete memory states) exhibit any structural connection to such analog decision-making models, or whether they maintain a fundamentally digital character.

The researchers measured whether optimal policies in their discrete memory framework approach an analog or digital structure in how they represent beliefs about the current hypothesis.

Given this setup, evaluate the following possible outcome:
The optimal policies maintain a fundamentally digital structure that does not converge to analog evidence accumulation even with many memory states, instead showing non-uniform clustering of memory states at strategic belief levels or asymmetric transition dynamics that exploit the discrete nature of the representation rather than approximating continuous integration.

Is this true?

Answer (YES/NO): NO